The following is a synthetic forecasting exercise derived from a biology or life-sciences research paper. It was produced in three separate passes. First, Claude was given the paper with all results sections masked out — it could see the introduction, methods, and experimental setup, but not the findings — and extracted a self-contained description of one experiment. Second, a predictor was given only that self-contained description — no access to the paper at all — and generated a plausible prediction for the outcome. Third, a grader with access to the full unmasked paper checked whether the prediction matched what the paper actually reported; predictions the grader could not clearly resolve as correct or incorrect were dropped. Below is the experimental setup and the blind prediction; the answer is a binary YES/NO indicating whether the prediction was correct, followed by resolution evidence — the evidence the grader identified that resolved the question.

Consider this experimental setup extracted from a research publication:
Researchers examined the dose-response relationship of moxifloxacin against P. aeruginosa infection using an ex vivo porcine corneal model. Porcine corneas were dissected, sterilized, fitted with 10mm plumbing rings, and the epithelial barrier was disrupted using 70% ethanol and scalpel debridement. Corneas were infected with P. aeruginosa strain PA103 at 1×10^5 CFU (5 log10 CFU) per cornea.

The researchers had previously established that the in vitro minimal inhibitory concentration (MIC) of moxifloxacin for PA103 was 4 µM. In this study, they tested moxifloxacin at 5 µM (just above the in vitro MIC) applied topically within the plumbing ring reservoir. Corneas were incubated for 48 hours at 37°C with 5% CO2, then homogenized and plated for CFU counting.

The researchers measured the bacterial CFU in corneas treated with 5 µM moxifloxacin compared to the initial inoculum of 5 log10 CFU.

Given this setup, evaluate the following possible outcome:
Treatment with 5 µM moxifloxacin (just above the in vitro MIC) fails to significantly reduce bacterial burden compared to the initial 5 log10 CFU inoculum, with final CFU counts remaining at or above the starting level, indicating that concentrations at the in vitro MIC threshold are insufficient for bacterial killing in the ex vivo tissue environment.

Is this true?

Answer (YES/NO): YES